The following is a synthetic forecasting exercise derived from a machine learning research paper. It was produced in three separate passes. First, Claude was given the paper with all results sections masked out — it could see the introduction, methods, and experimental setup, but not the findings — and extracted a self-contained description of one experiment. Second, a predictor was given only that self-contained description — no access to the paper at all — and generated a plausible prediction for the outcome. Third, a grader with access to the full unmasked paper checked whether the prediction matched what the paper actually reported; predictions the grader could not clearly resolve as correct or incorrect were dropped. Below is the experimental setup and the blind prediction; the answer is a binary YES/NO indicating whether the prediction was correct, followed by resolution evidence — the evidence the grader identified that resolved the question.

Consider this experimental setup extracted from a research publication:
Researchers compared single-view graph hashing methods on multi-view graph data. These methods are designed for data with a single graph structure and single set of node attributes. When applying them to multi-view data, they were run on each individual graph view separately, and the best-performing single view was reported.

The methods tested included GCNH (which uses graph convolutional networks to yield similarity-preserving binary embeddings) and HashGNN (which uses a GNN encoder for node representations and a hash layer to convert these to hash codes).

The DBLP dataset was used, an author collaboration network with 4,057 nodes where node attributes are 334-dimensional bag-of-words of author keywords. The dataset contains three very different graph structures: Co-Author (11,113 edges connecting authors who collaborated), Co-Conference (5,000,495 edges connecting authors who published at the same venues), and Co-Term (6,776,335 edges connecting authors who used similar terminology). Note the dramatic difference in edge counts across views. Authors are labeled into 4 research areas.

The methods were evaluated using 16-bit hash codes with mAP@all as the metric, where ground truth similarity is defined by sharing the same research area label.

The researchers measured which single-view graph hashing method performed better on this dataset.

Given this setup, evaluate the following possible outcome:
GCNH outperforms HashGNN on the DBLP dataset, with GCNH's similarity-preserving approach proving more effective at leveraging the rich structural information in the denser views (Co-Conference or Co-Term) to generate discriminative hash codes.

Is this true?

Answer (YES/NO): NO